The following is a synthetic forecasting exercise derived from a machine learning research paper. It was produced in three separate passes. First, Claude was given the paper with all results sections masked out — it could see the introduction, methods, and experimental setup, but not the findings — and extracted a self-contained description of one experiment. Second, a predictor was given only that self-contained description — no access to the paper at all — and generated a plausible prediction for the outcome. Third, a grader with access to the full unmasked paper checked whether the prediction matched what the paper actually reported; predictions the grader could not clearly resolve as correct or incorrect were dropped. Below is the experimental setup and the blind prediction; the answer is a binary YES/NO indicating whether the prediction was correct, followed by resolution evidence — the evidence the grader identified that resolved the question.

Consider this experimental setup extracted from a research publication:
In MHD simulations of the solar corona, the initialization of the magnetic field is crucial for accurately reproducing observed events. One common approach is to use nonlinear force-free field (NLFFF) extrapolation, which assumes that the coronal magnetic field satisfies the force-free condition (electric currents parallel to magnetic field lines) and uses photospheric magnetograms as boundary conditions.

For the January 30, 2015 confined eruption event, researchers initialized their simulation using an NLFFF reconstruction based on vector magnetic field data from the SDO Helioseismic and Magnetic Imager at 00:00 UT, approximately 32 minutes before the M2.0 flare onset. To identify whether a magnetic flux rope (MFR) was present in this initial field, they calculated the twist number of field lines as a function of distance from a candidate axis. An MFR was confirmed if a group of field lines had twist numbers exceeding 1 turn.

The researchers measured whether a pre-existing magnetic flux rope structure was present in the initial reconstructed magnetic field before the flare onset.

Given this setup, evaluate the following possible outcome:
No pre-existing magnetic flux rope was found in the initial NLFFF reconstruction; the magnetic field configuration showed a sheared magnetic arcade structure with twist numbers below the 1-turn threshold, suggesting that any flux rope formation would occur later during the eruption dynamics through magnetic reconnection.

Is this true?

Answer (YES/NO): NO